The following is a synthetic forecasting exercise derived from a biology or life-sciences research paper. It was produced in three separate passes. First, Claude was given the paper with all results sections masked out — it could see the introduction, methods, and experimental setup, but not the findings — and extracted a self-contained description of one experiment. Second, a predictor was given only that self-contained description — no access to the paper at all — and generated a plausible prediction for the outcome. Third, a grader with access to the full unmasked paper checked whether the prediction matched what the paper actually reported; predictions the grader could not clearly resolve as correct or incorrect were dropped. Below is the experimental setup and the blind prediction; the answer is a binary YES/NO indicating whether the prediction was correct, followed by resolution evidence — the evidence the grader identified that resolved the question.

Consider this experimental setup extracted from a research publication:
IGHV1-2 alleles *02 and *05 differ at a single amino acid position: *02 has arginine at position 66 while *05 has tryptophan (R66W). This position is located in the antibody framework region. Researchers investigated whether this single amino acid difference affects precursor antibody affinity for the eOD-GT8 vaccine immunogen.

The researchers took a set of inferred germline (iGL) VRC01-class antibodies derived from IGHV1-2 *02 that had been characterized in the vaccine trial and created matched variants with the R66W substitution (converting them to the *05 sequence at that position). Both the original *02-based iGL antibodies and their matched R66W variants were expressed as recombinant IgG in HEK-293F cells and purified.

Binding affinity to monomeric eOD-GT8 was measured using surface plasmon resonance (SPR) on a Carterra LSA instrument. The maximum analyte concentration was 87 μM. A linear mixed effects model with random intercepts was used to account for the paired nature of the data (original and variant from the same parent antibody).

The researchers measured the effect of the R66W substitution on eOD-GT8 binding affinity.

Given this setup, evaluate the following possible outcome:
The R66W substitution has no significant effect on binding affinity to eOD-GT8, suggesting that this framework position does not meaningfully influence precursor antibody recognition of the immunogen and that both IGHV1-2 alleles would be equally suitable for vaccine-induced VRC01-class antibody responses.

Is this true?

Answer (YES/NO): YES